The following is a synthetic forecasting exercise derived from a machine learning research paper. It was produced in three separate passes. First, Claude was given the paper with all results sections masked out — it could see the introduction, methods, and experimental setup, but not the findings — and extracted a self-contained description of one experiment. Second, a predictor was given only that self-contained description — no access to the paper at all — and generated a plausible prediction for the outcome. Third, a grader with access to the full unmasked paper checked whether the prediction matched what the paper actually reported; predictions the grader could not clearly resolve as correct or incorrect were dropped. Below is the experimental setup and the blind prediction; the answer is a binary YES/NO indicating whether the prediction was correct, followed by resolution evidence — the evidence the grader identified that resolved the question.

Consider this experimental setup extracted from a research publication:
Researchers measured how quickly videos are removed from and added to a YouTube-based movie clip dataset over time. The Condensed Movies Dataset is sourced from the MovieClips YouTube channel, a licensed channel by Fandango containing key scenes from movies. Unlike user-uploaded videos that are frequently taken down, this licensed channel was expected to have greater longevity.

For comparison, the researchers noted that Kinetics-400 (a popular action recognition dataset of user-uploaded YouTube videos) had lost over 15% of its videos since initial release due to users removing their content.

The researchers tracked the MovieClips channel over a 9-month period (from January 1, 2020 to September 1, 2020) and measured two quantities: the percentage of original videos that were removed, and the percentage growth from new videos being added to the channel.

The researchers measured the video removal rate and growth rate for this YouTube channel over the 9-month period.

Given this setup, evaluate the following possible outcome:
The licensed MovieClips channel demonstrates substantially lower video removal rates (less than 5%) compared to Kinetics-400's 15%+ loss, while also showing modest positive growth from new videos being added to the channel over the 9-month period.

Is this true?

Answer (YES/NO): YES